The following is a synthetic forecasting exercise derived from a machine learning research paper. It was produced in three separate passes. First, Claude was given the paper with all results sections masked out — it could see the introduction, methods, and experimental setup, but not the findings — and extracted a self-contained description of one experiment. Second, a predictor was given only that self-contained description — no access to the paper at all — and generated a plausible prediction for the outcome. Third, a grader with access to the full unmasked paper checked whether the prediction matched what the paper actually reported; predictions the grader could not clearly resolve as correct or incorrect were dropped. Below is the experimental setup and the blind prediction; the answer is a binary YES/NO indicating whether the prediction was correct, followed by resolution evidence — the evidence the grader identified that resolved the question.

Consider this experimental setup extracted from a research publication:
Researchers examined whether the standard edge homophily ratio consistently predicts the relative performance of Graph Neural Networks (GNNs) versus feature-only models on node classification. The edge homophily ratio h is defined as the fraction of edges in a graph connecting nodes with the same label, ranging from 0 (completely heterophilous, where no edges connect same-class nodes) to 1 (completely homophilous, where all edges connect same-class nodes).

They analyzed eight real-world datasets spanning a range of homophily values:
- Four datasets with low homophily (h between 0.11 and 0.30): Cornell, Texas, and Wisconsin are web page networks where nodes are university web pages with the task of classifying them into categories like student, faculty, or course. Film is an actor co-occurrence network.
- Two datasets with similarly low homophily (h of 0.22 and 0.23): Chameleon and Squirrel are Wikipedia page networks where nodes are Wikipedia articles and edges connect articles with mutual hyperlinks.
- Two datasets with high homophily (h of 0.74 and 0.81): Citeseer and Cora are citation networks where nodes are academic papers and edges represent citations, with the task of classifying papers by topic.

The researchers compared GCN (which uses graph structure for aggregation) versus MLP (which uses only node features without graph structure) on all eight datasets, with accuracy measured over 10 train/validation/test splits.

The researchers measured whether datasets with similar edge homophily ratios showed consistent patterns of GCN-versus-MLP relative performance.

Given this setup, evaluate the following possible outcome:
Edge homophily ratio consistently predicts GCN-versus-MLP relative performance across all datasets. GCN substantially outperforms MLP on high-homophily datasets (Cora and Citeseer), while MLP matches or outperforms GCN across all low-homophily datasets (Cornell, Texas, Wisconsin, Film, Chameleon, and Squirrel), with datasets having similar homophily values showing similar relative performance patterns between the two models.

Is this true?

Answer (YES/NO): NO